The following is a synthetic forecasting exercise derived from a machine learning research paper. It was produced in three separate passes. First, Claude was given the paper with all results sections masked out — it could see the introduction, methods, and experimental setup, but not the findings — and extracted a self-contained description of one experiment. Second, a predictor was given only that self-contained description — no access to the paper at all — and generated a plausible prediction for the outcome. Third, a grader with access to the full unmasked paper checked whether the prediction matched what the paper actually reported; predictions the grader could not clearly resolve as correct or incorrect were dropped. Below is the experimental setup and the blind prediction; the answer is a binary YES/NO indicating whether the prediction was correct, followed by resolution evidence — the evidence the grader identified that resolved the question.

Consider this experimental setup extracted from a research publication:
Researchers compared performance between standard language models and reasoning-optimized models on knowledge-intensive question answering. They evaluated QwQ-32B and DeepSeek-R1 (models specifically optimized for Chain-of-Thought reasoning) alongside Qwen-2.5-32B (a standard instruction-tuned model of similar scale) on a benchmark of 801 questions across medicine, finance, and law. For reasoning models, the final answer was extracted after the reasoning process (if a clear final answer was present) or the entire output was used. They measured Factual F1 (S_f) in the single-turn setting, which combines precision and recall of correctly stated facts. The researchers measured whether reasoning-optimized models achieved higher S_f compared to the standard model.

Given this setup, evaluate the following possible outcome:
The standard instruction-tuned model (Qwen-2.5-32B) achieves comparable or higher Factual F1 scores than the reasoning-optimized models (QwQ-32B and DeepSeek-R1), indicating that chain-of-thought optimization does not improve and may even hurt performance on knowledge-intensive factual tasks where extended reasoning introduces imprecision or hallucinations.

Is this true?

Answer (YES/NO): YES